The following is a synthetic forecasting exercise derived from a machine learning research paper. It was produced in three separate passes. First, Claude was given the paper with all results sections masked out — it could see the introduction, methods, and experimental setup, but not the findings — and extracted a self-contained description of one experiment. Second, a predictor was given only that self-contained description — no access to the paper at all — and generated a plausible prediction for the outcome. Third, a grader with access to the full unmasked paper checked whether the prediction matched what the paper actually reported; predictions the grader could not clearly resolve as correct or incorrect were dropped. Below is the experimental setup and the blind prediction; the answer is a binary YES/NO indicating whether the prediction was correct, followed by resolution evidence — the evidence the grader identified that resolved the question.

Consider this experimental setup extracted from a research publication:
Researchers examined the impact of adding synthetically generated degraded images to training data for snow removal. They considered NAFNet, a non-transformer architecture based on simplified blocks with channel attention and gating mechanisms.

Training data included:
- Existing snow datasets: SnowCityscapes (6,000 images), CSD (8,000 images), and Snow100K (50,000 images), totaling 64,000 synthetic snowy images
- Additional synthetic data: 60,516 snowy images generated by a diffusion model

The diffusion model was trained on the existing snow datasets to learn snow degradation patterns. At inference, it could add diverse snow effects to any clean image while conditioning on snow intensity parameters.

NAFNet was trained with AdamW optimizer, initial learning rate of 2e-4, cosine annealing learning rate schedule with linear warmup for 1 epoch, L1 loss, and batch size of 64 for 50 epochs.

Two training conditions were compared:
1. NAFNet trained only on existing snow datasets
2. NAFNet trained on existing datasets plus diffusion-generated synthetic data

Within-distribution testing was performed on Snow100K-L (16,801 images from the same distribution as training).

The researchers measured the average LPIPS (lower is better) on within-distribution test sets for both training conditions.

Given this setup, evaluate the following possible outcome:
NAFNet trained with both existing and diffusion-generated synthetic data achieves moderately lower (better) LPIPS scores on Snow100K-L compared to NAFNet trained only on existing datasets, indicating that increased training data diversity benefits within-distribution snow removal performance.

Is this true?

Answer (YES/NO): NO